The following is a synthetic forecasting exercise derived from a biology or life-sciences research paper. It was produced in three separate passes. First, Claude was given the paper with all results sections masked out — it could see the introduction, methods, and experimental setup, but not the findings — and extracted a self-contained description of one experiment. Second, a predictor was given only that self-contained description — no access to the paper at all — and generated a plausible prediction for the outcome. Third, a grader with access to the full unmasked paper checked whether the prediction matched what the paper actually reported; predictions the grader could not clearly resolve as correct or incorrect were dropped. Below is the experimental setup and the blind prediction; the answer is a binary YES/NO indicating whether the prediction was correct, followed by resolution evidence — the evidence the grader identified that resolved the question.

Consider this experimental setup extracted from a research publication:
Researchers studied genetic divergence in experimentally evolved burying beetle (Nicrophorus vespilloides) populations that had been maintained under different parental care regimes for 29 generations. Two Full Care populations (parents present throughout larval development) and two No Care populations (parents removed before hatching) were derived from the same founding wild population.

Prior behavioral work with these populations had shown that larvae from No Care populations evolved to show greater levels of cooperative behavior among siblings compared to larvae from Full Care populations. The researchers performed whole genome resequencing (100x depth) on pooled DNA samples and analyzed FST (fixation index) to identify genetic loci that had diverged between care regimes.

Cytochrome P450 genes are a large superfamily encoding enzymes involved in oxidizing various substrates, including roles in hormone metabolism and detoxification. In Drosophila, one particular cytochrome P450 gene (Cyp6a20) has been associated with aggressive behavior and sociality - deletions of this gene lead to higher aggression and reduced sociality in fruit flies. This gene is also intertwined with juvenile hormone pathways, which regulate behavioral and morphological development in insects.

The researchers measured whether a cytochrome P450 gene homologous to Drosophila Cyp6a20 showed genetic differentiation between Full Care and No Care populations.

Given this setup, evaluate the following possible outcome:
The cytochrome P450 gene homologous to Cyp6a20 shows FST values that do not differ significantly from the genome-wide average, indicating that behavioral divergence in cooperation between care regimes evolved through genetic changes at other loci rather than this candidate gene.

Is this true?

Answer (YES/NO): NO